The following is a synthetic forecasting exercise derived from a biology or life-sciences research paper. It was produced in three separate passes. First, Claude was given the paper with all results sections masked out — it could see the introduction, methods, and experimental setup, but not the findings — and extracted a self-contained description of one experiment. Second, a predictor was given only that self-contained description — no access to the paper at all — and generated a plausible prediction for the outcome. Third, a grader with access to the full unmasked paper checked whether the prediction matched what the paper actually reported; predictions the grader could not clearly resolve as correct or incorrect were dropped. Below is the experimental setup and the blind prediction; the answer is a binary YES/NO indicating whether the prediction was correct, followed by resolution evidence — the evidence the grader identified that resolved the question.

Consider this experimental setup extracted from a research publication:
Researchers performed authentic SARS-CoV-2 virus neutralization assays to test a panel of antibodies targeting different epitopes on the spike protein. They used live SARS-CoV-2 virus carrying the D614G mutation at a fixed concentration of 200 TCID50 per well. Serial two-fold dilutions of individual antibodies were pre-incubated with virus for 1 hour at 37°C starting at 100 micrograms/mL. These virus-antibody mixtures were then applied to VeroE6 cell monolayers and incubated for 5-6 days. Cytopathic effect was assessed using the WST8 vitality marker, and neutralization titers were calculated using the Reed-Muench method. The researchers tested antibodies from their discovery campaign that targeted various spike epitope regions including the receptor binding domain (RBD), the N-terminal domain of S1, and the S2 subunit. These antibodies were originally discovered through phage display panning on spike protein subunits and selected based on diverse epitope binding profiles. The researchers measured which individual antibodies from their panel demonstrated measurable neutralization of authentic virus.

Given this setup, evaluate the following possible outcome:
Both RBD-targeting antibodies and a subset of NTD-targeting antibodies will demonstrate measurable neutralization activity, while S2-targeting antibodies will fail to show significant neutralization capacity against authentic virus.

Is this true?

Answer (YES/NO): NO